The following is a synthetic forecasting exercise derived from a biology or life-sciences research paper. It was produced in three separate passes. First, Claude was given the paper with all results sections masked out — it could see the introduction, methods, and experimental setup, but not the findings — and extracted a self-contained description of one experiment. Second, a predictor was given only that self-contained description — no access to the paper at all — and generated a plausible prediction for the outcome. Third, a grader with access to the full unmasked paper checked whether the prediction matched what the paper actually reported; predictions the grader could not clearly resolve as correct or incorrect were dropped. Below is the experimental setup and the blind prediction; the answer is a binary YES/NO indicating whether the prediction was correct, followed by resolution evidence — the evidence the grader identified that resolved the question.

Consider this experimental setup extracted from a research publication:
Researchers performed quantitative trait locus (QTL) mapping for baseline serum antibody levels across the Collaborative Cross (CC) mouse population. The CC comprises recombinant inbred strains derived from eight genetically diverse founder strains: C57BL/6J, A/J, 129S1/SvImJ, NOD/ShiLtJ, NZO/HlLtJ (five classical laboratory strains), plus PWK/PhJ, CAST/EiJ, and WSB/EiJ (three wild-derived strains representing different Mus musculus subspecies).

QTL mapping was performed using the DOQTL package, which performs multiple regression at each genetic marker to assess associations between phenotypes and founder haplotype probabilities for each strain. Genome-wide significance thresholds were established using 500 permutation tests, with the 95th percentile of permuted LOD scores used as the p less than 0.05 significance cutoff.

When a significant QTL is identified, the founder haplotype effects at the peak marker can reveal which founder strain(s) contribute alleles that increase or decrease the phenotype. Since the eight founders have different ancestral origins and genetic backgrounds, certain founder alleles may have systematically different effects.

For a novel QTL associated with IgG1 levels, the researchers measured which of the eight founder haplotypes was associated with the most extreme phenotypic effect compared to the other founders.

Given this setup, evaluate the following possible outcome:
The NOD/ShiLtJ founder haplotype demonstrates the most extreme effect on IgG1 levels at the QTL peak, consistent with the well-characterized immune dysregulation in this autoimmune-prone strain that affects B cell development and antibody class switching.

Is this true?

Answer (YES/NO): NO